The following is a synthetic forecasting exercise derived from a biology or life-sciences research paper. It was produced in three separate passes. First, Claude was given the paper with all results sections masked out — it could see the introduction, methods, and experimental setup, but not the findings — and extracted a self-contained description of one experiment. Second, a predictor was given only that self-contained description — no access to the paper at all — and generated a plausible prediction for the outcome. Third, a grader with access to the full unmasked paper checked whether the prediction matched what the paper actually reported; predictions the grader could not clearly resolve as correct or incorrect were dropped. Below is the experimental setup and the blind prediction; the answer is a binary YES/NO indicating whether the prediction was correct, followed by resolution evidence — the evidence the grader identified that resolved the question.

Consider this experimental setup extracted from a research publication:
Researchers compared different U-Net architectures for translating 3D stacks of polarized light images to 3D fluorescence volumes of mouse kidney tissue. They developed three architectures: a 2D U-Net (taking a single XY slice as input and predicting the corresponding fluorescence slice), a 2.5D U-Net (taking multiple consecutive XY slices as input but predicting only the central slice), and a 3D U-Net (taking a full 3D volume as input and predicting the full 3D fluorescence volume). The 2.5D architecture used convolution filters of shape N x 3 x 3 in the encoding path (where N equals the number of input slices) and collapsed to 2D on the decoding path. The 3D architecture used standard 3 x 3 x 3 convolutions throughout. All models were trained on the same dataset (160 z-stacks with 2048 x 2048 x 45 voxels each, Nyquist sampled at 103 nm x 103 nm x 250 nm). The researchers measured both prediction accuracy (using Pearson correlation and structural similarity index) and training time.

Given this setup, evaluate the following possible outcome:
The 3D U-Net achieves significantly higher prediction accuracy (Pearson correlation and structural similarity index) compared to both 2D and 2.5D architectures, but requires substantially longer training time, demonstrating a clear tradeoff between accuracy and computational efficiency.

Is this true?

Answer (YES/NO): NO